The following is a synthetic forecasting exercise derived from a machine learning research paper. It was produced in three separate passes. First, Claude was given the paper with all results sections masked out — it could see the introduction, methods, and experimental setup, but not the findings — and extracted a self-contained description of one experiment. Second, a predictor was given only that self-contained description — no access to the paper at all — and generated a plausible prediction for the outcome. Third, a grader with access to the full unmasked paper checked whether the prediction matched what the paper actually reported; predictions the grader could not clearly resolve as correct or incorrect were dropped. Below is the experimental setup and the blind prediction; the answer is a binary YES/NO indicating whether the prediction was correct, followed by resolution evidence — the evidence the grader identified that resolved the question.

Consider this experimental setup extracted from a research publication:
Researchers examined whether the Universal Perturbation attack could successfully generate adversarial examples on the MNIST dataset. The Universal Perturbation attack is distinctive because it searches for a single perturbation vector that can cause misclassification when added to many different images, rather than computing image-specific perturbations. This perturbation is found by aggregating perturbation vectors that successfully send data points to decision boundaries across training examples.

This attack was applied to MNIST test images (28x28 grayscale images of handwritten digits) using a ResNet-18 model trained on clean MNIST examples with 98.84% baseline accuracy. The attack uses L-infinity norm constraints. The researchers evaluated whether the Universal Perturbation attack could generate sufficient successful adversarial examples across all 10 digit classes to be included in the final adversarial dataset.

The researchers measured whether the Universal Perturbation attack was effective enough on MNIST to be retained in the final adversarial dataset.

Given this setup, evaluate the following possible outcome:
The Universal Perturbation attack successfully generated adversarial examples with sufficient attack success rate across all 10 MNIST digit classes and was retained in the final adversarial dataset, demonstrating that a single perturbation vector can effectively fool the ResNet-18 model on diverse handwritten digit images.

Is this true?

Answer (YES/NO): NO